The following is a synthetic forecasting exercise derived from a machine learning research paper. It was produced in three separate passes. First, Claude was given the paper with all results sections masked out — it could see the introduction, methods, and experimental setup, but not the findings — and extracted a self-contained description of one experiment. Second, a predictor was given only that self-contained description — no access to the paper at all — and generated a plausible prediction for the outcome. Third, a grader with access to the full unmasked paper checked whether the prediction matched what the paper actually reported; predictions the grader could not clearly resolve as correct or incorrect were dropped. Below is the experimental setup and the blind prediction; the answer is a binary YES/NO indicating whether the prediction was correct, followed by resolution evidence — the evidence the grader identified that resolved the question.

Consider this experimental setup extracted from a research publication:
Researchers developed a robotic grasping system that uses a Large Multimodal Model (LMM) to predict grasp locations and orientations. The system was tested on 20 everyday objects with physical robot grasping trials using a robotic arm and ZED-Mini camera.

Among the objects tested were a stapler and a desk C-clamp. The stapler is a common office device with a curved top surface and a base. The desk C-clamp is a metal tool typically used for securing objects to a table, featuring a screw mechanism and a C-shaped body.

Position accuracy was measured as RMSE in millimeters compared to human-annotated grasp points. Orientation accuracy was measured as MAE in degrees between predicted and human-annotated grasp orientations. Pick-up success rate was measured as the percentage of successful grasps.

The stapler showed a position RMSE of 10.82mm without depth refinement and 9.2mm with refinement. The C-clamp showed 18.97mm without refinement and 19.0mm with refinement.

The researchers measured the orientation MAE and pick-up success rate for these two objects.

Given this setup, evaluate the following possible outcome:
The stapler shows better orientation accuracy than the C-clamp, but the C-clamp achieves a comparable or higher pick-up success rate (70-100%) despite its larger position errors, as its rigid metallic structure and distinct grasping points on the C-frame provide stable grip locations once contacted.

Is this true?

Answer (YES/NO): NO